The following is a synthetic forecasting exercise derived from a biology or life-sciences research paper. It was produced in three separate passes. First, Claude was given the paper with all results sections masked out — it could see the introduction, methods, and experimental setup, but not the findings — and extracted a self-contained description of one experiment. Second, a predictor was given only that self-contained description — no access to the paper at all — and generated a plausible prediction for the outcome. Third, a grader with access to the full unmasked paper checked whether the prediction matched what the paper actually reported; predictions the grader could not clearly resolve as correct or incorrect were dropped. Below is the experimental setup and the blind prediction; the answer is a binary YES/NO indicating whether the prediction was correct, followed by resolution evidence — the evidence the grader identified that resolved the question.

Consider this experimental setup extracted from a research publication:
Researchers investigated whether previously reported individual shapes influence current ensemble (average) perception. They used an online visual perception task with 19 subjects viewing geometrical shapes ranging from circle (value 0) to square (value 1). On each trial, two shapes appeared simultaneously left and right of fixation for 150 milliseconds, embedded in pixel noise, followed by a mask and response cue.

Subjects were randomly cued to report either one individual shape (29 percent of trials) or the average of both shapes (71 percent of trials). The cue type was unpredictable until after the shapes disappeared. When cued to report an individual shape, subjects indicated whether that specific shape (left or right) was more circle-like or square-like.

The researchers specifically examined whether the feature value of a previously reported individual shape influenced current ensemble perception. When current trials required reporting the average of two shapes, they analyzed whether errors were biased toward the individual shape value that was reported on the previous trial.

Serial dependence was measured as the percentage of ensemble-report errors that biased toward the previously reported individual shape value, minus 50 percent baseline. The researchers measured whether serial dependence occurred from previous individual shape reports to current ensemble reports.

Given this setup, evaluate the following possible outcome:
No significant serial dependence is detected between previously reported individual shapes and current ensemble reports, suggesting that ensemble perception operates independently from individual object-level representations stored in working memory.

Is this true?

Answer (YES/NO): YES